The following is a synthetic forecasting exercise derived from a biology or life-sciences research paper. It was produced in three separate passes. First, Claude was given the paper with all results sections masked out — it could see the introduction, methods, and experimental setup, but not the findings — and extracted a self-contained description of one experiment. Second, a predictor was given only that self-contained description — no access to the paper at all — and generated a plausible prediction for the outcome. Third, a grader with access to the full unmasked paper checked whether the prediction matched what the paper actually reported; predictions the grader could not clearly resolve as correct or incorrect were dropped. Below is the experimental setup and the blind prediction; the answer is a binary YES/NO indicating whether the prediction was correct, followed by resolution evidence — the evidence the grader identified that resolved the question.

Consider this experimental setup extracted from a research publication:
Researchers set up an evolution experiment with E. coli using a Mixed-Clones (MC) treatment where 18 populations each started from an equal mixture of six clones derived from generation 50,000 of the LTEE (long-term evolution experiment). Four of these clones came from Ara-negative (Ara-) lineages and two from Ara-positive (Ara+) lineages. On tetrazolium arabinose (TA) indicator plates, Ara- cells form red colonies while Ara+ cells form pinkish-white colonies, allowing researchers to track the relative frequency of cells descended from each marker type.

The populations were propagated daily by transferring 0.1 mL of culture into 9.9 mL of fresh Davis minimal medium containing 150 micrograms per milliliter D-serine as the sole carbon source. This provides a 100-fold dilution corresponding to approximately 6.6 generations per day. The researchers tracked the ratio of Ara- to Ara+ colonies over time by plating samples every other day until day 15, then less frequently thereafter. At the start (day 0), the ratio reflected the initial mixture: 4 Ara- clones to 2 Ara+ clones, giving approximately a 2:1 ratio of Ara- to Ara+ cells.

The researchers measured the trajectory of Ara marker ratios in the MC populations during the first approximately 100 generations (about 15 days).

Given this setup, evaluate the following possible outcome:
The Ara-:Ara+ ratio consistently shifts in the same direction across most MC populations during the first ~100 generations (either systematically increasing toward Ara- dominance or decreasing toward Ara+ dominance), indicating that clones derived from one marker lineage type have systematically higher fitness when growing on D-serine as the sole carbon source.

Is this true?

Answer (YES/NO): NO